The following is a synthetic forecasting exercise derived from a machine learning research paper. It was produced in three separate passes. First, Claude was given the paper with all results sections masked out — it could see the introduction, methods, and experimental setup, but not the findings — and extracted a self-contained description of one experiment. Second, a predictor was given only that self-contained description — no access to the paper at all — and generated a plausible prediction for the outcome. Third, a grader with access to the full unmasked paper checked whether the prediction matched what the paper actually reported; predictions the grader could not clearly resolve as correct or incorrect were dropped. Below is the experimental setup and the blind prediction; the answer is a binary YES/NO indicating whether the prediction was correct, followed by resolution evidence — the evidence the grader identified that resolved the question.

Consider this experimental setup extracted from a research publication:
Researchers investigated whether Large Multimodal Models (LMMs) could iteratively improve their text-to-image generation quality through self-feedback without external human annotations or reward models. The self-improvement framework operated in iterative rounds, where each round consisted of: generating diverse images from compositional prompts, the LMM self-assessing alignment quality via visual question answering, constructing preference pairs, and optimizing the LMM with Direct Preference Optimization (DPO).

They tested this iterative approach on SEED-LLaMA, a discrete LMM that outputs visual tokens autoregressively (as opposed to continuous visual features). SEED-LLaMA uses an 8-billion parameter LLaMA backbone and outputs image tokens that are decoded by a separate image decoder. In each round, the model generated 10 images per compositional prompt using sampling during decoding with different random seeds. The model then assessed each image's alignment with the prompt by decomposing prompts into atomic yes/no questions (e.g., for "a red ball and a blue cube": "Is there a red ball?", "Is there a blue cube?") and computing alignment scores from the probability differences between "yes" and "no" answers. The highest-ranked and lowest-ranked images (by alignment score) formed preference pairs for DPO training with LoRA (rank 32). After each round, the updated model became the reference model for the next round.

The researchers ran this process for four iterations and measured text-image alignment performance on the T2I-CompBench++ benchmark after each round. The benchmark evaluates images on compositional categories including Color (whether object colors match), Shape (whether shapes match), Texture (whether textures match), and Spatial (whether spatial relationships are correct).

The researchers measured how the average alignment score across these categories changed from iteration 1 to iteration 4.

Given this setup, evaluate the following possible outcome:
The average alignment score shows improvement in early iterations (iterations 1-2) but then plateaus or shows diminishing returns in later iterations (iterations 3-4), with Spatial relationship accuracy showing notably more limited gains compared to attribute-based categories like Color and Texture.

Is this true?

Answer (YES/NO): YES